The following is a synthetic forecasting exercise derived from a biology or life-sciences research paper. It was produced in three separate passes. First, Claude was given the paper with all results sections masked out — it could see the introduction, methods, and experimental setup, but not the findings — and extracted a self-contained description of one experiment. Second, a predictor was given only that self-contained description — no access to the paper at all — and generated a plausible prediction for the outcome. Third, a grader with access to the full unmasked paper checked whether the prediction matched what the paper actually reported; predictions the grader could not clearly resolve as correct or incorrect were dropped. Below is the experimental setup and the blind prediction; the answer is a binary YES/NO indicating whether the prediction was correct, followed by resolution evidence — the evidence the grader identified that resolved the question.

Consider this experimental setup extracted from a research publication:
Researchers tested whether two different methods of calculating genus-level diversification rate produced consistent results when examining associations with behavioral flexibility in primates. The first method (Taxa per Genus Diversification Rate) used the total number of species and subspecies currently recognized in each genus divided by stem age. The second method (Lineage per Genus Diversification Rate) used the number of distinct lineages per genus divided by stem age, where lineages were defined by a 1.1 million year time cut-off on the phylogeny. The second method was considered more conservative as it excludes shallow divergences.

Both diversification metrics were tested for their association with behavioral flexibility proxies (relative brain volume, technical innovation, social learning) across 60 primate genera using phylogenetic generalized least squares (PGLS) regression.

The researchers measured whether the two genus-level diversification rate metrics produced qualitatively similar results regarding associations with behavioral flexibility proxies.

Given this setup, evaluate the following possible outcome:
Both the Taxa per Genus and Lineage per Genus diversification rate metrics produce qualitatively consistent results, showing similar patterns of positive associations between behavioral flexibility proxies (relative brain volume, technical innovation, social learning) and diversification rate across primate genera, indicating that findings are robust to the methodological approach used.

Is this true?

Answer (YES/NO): NO